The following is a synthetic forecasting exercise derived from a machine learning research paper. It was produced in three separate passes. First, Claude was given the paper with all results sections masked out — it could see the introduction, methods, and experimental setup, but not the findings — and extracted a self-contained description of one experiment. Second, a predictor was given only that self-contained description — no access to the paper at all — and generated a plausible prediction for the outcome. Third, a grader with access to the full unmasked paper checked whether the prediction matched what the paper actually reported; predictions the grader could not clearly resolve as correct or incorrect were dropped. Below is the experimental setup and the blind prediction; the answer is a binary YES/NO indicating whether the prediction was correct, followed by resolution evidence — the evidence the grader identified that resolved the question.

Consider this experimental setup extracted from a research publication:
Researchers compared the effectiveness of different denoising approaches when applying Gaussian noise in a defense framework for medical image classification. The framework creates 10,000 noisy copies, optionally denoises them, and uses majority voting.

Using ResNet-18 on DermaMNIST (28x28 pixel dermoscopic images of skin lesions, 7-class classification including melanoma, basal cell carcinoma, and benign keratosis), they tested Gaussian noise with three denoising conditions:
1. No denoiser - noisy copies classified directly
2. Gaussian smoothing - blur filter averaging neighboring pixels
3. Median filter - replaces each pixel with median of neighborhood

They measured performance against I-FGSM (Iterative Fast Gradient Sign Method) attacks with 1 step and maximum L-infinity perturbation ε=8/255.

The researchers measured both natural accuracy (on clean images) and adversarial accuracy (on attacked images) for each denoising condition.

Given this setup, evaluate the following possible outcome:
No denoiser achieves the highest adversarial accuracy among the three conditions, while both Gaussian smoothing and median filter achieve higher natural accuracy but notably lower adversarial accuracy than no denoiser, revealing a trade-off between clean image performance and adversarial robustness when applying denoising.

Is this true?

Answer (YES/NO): NO